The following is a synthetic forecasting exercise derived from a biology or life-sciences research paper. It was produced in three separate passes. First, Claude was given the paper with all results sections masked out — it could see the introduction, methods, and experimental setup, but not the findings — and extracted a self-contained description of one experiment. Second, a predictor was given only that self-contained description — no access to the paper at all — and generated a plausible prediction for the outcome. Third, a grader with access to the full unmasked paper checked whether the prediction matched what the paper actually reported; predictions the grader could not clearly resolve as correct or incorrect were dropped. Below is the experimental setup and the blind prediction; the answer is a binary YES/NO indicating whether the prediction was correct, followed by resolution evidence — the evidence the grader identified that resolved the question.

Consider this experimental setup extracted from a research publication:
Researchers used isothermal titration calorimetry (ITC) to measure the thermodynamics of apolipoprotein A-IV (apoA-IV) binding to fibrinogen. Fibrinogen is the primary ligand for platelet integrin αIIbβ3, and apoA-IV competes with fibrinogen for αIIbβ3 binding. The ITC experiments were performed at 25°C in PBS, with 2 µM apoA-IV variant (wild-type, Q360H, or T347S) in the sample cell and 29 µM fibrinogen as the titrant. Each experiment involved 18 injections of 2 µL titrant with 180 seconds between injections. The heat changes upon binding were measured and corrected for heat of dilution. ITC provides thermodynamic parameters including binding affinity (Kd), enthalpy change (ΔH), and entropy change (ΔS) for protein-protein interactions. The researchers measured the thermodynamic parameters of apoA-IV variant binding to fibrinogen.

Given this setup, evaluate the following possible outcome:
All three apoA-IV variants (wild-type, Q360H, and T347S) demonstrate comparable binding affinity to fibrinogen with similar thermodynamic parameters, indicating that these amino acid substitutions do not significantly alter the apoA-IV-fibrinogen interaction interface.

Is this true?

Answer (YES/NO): NO